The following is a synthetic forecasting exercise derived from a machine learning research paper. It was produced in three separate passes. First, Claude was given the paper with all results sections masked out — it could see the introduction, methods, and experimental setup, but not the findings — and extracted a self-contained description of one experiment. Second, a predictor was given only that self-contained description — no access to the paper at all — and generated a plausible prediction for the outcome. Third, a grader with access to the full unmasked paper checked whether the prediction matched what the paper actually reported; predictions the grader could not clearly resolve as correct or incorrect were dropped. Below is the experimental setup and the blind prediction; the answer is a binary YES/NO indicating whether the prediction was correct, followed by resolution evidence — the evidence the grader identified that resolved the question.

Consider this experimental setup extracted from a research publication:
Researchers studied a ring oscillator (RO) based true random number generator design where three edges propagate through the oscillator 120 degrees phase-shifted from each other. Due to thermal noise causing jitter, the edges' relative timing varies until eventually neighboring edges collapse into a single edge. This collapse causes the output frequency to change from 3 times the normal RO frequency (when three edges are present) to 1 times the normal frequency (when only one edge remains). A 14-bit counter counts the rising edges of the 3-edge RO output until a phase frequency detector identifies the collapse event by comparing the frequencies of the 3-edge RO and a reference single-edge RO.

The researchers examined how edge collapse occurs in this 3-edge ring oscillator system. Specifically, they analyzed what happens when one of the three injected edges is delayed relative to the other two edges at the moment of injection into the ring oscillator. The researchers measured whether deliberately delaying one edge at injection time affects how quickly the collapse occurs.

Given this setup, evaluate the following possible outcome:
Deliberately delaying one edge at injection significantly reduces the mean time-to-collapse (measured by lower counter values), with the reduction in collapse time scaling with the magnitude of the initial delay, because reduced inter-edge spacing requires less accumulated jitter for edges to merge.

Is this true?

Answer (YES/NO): YES